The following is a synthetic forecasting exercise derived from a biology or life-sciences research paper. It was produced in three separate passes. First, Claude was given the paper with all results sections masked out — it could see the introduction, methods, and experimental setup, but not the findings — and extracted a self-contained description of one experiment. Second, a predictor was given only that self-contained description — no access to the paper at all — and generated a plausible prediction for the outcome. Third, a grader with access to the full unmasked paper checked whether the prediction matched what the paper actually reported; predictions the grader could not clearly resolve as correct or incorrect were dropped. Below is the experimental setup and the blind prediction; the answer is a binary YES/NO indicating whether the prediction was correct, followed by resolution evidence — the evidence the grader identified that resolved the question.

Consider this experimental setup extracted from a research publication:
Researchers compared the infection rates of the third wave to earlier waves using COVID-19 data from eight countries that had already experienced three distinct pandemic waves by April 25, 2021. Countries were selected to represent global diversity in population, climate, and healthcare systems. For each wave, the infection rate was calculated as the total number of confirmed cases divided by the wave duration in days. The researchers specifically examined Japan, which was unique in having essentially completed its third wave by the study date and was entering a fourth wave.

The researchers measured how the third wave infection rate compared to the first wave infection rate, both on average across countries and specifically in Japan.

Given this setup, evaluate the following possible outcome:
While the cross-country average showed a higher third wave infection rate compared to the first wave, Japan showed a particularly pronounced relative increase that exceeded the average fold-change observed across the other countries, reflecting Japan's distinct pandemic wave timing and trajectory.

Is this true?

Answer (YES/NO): YES